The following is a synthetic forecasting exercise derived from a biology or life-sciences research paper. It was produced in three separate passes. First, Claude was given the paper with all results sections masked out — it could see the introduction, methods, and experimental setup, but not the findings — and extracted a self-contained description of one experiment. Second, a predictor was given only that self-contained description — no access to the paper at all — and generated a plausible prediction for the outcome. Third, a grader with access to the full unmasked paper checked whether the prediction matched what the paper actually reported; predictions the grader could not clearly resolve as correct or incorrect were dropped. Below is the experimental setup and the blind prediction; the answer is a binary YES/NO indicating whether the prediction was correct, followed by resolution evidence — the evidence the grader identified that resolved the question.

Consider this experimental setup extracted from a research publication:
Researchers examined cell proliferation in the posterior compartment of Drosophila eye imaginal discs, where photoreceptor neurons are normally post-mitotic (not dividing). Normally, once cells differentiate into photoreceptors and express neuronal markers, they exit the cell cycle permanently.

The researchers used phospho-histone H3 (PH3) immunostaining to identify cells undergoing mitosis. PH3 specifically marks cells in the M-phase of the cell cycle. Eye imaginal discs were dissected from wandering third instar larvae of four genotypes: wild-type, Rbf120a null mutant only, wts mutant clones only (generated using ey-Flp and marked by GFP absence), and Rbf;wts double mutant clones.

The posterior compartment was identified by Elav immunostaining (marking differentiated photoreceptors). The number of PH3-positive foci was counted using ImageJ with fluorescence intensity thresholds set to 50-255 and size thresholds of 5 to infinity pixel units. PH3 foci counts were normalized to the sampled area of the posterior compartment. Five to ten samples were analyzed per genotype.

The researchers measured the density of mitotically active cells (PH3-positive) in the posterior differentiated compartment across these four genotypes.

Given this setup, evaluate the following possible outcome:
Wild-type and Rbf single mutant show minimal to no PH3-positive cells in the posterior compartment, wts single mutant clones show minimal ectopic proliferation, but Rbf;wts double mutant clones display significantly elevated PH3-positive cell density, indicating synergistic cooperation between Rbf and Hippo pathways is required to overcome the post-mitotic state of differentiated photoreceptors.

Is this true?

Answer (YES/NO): NO